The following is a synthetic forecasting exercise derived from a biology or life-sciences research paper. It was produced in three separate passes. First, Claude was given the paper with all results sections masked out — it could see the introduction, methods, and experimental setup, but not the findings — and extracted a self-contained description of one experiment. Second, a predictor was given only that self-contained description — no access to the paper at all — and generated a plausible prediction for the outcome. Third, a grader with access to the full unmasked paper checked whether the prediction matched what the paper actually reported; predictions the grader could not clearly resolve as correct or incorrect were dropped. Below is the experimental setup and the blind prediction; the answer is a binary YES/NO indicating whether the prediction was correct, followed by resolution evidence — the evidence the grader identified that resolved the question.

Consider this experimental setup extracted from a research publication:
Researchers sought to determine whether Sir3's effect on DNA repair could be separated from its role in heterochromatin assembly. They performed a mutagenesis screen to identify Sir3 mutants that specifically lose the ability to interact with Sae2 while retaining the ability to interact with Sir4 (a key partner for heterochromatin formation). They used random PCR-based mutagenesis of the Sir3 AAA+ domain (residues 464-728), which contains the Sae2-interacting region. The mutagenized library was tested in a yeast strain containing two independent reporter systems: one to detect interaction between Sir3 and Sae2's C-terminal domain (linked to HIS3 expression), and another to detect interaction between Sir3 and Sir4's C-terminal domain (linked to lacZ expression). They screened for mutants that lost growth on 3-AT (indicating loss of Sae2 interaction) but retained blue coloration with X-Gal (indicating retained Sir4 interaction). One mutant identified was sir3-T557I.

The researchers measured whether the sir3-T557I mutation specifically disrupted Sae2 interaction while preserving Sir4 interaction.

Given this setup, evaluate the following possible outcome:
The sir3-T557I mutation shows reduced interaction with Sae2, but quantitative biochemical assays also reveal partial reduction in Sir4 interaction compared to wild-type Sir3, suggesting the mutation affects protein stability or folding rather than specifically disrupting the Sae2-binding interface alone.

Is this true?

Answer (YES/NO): NO